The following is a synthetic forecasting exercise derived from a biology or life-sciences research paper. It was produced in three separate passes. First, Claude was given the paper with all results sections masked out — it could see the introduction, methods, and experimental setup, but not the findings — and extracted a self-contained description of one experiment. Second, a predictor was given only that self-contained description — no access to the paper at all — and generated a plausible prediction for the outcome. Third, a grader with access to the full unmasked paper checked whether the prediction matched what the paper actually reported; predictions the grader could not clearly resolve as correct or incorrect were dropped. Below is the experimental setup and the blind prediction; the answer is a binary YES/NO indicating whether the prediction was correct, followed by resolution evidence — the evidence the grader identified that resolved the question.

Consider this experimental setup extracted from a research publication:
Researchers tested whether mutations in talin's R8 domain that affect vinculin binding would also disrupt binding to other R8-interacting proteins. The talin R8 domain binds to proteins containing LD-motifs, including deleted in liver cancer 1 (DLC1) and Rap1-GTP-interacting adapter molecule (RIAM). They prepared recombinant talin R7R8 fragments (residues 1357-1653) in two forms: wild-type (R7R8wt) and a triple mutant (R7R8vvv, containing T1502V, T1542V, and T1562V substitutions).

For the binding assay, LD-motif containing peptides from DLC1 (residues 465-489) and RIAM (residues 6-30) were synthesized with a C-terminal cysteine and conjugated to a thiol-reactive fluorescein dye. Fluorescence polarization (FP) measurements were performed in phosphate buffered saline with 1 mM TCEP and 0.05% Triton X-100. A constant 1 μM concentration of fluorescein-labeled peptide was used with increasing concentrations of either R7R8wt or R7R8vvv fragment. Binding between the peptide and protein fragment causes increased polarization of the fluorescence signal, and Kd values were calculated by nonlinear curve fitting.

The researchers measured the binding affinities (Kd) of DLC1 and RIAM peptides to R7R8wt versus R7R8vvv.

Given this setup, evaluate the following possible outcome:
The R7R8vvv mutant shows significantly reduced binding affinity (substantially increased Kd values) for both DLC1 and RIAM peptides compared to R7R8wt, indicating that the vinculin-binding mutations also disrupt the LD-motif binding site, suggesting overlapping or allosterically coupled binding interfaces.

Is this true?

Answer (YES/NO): NO